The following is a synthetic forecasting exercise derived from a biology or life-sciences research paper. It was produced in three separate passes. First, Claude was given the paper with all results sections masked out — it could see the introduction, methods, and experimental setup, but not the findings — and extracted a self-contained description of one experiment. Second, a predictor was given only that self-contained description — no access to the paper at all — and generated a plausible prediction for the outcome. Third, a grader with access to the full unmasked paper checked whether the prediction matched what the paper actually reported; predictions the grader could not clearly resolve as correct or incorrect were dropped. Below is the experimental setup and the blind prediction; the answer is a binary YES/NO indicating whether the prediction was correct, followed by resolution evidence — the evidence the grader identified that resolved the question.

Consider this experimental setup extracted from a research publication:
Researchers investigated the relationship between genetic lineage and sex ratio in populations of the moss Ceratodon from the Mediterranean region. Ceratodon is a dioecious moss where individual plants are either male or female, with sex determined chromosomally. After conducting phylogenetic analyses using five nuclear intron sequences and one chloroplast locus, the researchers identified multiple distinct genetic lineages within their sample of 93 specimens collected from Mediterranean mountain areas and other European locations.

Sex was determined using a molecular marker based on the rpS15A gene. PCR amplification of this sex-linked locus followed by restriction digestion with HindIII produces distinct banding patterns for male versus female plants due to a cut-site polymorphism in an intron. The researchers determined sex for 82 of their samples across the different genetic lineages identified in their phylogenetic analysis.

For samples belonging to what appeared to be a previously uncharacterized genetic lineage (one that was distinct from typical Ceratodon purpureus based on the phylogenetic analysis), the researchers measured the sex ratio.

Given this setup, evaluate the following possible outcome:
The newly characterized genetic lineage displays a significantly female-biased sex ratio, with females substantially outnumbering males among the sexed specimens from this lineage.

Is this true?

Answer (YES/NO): YES